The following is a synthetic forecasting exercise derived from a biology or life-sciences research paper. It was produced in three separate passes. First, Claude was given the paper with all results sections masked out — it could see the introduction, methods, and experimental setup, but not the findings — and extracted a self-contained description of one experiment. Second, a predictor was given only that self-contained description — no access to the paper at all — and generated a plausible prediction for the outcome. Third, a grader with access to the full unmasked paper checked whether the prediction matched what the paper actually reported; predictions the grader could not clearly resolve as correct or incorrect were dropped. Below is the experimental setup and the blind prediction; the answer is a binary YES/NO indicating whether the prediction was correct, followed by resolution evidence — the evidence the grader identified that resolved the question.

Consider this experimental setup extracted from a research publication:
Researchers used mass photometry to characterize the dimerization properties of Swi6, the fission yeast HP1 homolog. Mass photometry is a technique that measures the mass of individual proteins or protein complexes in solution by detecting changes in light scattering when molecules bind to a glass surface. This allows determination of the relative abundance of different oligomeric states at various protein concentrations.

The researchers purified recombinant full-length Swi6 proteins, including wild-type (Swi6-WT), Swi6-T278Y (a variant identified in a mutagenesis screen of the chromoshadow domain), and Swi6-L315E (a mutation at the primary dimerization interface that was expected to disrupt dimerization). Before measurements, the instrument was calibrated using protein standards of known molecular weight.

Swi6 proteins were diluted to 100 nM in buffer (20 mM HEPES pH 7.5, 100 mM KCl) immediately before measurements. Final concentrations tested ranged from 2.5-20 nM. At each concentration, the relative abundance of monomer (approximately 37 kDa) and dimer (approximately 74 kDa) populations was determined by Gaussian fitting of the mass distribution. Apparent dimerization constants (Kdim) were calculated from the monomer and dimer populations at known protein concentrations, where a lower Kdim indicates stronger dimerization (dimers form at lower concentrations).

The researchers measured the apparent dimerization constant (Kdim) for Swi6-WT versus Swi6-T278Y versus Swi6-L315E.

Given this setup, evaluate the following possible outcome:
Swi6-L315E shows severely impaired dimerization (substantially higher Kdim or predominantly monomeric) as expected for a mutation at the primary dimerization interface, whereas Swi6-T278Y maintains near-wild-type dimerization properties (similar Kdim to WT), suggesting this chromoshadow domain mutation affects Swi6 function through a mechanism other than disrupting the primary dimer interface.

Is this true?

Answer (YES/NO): YES